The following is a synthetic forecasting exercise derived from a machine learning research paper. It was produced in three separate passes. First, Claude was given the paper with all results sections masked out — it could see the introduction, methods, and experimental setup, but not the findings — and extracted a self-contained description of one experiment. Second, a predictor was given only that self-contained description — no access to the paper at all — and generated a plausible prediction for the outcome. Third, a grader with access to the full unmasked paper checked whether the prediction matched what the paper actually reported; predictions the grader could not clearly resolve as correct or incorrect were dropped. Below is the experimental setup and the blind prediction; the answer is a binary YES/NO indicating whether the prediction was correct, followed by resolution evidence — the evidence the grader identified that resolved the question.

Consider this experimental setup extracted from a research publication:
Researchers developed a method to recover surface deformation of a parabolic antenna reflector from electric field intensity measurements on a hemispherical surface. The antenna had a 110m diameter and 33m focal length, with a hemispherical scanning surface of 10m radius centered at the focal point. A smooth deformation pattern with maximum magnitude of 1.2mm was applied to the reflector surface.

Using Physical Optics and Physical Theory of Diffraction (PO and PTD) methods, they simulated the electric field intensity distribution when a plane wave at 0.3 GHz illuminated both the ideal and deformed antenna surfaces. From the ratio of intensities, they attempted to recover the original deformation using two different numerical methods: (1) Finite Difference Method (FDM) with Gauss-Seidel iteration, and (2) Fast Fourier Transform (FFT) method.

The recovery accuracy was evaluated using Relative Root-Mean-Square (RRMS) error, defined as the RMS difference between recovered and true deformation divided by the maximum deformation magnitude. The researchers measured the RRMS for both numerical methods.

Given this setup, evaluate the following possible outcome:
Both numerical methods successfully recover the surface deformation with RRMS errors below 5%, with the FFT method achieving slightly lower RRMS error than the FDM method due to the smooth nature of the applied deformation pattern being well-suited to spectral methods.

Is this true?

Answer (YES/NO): NO